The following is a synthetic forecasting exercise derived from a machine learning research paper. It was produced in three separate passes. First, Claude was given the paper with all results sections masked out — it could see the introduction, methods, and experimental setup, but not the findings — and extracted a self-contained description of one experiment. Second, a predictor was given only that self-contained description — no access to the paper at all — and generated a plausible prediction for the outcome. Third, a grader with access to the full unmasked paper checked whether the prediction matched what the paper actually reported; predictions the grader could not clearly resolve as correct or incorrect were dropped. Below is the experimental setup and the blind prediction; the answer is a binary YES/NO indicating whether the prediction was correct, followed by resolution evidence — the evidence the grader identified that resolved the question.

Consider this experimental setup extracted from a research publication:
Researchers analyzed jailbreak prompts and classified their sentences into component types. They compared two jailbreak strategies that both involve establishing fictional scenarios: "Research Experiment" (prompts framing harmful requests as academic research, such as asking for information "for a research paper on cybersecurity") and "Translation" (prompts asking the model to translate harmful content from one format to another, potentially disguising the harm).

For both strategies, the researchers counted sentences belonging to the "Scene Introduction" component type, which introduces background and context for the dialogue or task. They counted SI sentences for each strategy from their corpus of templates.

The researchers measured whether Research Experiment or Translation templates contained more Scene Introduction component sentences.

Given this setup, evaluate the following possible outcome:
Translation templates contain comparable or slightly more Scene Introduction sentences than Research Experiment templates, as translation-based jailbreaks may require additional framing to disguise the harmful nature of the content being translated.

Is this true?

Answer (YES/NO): NO